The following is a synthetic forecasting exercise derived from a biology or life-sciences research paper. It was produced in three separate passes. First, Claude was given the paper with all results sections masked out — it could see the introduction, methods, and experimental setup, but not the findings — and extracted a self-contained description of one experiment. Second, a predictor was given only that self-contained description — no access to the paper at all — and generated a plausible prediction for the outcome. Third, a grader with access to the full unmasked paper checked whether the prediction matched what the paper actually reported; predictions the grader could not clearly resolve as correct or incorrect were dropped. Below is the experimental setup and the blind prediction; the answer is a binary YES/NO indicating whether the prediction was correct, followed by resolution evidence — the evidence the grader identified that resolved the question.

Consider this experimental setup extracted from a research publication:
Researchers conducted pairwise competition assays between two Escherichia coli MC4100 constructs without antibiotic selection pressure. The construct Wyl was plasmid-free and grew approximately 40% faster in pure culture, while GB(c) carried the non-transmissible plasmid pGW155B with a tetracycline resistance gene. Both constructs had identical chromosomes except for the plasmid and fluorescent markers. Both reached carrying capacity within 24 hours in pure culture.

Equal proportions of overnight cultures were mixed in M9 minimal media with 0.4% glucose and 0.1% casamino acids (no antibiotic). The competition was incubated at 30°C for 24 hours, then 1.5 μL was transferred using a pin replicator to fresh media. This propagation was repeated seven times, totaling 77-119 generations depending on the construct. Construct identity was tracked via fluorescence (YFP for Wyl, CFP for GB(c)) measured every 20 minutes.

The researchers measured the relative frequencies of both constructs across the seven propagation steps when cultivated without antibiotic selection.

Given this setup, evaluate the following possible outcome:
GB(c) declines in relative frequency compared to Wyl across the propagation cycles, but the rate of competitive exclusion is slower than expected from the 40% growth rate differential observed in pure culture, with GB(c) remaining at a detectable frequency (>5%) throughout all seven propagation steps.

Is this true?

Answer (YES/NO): NO